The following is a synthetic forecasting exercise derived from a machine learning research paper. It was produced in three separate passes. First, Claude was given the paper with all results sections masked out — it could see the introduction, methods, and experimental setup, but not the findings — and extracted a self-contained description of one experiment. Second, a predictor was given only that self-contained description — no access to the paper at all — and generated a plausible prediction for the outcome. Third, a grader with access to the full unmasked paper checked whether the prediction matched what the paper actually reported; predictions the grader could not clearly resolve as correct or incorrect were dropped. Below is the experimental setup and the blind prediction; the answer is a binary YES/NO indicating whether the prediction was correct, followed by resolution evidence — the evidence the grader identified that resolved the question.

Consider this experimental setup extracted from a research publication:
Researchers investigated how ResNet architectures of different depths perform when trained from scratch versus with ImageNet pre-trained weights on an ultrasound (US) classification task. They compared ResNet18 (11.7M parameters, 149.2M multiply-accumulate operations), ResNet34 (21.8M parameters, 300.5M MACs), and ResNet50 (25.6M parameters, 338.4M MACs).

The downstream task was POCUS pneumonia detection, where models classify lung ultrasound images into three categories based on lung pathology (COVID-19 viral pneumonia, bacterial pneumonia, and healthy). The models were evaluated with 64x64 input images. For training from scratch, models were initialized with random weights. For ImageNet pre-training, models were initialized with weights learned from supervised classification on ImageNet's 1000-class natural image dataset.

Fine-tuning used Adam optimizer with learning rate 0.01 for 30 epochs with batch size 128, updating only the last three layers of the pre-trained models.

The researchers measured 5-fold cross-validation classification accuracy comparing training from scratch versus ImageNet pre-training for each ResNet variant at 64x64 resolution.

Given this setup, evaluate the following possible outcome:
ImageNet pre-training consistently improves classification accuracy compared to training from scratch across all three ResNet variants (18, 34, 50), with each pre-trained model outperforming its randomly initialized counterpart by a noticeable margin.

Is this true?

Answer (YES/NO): NO